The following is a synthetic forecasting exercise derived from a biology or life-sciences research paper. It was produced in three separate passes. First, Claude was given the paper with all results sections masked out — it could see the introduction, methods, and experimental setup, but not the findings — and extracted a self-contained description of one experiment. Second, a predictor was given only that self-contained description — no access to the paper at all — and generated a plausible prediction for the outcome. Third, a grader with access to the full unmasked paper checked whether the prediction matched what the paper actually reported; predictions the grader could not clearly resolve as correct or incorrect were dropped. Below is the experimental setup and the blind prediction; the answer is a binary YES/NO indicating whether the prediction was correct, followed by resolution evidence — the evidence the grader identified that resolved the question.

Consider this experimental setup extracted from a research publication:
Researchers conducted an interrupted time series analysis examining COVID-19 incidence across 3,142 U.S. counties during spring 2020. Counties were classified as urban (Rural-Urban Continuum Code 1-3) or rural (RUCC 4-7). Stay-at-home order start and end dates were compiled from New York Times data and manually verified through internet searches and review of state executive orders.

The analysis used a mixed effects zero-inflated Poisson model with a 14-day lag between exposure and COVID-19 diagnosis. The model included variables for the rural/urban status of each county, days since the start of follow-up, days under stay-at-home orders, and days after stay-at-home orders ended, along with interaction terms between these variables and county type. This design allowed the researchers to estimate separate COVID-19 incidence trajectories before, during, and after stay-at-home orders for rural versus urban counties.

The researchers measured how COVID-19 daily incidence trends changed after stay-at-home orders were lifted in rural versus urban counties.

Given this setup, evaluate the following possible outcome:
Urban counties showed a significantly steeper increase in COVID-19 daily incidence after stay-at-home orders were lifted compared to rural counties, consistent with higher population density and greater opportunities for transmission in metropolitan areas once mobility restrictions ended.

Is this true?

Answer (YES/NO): NO